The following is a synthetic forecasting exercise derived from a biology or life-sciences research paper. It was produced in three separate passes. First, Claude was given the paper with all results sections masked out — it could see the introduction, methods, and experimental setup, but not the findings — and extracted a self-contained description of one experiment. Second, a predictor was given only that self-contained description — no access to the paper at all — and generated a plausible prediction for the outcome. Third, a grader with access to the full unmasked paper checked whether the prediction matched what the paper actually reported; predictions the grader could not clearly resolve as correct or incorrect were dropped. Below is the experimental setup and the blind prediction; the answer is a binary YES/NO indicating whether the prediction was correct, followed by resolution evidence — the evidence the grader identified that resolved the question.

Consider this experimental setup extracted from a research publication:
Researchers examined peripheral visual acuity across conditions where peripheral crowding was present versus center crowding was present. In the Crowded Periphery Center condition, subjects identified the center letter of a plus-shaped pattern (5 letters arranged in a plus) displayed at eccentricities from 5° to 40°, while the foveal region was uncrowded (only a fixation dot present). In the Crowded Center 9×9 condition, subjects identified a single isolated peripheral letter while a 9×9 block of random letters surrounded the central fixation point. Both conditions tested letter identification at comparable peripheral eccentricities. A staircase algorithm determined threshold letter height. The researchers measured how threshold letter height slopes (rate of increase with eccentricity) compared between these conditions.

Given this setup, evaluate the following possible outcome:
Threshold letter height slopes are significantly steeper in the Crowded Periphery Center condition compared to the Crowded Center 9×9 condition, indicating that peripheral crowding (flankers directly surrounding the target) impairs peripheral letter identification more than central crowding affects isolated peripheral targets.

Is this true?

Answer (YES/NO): YES